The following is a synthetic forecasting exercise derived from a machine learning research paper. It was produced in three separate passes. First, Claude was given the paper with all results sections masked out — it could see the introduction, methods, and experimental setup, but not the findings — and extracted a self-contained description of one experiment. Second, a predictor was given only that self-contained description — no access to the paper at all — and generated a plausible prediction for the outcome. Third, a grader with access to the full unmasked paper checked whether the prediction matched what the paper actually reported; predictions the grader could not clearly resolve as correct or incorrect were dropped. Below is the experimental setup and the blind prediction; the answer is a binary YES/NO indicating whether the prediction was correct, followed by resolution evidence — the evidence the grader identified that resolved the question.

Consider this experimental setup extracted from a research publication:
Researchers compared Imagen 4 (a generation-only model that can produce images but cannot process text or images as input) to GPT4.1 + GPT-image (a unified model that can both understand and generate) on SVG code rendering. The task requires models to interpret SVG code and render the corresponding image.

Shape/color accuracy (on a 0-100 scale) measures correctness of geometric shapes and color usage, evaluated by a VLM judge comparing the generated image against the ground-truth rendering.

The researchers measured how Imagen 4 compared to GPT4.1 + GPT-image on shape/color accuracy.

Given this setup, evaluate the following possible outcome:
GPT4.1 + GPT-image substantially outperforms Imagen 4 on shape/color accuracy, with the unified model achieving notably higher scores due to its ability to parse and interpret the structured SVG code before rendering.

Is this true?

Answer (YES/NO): YES